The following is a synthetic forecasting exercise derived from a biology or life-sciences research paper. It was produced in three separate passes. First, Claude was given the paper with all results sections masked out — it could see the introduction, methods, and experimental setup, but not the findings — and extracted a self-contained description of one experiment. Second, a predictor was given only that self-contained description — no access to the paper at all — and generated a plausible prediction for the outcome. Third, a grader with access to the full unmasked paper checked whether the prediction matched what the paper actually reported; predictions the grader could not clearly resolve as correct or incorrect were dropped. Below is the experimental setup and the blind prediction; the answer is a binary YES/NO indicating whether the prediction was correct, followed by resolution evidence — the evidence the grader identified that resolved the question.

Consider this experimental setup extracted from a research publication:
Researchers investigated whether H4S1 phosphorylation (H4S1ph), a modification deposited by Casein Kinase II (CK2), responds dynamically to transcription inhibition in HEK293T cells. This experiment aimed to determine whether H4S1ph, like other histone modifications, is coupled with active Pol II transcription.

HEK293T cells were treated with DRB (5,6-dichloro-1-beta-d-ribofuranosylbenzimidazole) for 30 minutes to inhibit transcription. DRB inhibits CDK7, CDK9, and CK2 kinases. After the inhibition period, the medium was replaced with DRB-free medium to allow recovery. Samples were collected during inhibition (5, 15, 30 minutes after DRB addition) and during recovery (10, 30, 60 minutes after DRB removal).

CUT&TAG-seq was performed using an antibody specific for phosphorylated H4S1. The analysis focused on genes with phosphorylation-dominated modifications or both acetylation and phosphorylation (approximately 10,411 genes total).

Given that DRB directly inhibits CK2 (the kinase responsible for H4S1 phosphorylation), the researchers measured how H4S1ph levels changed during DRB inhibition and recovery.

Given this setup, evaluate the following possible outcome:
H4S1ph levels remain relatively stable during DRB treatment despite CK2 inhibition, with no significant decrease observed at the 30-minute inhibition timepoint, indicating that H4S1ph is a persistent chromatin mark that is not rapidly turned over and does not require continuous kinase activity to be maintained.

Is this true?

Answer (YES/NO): NO